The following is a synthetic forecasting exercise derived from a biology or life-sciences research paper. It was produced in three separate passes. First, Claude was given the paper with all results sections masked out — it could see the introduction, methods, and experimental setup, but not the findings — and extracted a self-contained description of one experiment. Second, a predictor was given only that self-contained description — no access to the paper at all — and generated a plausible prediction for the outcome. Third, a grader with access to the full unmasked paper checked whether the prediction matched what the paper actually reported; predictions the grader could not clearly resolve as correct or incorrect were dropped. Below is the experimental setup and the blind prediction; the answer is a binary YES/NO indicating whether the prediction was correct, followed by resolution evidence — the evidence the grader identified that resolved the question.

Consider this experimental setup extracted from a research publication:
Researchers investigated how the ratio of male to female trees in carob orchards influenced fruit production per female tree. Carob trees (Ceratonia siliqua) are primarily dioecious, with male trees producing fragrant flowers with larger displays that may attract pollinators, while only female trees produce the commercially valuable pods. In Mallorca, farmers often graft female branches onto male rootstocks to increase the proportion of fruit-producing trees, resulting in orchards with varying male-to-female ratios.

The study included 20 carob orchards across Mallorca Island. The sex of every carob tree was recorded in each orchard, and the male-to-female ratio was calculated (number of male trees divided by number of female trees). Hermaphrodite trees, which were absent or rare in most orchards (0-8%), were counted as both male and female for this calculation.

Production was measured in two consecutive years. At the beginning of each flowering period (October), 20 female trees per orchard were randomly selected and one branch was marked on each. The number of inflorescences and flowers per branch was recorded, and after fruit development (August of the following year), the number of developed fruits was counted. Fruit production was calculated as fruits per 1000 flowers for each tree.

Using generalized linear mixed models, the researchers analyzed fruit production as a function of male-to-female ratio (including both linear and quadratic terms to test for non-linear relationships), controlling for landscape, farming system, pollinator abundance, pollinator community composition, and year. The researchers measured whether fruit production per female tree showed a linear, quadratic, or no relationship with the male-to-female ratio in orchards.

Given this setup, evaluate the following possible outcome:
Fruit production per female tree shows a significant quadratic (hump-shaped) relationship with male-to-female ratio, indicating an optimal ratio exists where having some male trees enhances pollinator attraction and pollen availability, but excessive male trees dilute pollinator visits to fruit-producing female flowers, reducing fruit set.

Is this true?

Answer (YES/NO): YES